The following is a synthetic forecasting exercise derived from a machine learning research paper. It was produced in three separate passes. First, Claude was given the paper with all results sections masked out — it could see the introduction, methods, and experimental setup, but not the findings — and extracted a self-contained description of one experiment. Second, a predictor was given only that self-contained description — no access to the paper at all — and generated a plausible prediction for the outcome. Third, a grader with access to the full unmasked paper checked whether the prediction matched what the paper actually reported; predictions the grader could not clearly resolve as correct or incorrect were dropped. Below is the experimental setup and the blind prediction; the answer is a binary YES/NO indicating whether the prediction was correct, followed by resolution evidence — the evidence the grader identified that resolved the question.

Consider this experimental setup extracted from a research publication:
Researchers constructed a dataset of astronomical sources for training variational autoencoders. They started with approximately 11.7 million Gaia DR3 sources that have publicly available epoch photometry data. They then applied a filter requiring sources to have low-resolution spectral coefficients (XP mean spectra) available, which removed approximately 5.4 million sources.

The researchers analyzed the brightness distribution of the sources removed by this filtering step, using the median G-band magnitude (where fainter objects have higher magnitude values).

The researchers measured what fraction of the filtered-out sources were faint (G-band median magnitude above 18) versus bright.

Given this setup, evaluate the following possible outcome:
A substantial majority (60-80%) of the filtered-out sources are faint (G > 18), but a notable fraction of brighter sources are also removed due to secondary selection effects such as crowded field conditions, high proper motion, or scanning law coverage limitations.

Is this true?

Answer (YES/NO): NO